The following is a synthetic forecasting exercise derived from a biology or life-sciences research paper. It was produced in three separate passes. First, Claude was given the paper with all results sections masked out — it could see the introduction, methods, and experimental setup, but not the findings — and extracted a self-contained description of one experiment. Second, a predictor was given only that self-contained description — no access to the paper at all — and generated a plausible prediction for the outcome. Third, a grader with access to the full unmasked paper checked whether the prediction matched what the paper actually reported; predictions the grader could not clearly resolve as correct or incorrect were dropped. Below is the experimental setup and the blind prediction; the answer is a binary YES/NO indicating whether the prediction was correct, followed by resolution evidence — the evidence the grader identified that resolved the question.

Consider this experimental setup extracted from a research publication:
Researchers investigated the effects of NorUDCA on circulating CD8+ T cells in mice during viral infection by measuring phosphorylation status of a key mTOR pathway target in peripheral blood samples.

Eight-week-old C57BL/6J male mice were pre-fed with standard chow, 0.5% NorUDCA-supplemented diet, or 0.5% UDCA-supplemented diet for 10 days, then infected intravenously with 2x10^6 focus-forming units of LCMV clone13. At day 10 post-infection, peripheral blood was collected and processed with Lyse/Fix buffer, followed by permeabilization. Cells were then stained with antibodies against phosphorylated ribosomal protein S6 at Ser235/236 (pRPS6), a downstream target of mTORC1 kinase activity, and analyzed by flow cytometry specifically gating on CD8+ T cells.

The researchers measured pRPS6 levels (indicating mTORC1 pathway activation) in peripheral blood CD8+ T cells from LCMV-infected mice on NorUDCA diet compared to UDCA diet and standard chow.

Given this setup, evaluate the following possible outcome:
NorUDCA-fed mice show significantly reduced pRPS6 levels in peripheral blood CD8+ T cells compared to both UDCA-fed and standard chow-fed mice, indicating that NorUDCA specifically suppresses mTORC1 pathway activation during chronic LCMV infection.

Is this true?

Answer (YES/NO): YES